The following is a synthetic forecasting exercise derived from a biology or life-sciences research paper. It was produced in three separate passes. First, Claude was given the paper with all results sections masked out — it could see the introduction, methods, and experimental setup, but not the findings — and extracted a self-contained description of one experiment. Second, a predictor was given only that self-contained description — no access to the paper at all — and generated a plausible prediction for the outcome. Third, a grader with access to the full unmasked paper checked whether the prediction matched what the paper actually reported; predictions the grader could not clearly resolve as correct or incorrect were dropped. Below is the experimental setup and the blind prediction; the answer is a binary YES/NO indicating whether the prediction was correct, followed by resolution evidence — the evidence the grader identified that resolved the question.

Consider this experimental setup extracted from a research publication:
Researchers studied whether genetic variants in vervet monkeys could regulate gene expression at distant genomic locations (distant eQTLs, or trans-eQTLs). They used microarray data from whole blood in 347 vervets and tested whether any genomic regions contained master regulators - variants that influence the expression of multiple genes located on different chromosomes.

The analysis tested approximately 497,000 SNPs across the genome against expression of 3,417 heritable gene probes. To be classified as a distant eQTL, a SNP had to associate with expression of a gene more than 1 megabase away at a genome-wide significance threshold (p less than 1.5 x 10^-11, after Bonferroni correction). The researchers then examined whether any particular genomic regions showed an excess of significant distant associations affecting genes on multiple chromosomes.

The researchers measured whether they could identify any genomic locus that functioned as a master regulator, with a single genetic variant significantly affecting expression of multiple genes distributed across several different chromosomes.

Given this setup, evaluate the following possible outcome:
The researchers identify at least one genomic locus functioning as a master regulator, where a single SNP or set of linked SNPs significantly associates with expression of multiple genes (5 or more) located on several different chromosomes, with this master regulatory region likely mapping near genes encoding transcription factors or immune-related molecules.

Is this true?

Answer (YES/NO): YES